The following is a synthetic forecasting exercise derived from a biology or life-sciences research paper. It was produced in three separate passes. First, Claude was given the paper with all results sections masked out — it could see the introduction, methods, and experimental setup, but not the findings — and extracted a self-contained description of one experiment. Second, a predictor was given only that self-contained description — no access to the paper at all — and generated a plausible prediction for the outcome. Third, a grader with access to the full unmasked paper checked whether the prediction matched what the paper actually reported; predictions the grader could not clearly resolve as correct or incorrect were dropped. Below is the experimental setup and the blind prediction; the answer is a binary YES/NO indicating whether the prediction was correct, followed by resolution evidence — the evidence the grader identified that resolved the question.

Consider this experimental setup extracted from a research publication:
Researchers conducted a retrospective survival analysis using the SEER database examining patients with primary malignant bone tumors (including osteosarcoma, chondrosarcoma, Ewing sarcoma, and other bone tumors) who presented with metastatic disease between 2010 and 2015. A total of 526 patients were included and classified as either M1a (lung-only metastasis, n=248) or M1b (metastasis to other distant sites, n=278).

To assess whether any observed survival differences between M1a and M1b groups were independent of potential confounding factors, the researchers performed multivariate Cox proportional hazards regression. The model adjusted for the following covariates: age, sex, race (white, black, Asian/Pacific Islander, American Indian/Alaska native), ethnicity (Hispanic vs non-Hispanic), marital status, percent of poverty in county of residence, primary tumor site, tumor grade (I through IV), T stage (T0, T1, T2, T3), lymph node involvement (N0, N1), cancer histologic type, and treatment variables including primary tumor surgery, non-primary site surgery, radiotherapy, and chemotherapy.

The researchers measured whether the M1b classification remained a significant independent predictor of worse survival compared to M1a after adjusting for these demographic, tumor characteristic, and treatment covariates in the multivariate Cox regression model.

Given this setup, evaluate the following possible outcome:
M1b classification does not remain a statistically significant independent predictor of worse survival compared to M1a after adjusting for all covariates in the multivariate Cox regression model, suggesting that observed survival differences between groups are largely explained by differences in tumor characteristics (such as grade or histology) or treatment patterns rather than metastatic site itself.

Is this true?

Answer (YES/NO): NO